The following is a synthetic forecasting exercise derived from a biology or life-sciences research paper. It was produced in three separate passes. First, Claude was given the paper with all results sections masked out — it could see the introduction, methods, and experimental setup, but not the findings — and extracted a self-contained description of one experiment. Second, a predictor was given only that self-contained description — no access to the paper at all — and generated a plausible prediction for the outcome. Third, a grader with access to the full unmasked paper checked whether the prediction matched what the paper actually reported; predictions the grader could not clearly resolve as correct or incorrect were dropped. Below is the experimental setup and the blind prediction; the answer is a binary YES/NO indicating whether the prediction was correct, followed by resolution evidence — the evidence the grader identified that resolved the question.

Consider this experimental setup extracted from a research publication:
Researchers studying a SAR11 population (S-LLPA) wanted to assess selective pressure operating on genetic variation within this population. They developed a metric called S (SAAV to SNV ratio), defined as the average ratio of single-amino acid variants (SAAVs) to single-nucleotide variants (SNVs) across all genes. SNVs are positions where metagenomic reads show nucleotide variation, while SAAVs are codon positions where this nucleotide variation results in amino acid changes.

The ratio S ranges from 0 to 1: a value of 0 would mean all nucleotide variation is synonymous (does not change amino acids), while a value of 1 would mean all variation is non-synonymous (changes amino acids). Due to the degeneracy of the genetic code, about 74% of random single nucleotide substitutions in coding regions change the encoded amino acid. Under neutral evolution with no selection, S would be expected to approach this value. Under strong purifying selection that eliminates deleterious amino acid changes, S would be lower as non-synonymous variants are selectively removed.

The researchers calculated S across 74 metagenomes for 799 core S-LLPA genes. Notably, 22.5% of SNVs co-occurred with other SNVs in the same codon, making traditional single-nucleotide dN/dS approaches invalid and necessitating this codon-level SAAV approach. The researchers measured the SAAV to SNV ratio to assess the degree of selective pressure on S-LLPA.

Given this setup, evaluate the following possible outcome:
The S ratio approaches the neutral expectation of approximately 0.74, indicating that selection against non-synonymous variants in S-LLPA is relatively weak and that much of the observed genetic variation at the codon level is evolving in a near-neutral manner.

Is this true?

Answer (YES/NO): NO